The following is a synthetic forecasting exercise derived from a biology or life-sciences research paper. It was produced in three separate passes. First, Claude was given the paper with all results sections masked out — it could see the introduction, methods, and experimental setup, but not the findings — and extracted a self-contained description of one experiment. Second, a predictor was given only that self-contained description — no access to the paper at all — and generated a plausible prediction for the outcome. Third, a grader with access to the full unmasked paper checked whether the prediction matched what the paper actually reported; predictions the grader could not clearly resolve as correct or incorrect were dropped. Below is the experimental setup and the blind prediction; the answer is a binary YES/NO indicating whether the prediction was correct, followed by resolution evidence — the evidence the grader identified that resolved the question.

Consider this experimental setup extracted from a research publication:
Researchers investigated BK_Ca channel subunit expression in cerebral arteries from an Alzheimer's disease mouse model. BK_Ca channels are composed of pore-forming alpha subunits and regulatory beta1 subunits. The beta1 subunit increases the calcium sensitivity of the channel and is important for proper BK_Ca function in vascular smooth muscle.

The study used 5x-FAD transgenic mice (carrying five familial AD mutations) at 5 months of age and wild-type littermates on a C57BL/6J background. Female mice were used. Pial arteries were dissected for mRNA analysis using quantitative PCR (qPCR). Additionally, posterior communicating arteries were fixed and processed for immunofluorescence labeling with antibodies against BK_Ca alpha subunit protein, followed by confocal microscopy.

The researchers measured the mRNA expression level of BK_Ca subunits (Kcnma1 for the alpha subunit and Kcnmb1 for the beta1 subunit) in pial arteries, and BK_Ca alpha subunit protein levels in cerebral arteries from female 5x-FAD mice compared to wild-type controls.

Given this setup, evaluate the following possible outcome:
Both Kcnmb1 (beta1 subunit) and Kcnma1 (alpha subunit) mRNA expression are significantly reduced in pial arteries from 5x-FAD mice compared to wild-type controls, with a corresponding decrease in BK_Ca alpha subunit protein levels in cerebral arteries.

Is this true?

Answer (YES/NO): NO